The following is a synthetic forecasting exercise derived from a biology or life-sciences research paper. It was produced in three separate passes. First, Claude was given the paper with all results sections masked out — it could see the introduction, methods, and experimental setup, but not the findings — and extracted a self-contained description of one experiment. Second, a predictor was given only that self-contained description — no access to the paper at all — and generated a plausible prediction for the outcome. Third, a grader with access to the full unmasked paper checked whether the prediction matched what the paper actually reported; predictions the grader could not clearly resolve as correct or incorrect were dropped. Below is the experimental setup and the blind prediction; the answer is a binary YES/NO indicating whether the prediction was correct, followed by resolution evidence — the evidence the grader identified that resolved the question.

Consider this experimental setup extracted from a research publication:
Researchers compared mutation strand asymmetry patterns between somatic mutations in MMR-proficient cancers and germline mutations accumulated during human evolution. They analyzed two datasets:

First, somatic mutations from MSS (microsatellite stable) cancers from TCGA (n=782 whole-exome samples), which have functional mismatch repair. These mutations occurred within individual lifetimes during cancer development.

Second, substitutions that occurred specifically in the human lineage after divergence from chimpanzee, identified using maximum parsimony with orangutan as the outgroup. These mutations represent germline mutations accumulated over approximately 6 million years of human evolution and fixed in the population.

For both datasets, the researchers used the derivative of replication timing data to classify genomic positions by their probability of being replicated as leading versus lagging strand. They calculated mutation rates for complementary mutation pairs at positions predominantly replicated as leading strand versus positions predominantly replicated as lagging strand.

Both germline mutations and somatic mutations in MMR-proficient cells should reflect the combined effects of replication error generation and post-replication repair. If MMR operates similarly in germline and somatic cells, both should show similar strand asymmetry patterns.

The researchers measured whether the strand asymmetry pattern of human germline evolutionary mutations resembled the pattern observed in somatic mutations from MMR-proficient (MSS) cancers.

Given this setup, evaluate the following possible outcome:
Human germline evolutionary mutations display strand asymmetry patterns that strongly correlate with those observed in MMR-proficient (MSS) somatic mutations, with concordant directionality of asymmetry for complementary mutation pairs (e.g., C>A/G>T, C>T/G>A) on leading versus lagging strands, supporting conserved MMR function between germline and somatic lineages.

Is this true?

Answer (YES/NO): NO